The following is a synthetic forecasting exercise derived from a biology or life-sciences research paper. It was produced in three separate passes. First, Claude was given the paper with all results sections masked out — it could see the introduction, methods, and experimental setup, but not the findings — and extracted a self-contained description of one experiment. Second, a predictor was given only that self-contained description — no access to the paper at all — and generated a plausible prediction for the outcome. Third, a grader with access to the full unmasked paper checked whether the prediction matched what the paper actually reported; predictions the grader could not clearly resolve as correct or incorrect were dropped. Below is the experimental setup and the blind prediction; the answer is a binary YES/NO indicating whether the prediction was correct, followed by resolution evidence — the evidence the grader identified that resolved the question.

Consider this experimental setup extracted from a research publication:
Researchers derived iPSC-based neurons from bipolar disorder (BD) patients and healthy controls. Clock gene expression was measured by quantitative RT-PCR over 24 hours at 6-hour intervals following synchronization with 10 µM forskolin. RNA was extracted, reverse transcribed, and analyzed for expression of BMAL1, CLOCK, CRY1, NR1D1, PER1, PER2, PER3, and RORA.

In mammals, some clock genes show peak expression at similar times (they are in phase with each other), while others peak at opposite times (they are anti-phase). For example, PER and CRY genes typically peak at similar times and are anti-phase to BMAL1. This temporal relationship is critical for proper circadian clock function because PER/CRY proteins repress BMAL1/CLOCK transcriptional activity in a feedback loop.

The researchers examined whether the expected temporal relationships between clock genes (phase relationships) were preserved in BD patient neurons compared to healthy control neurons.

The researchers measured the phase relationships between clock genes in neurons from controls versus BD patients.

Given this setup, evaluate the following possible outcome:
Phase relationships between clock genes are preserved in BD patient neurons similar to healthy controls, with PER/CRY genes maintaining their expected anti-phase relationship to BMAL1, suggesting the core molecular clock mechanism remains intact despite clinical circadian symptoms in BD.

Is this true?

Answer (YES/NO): NO